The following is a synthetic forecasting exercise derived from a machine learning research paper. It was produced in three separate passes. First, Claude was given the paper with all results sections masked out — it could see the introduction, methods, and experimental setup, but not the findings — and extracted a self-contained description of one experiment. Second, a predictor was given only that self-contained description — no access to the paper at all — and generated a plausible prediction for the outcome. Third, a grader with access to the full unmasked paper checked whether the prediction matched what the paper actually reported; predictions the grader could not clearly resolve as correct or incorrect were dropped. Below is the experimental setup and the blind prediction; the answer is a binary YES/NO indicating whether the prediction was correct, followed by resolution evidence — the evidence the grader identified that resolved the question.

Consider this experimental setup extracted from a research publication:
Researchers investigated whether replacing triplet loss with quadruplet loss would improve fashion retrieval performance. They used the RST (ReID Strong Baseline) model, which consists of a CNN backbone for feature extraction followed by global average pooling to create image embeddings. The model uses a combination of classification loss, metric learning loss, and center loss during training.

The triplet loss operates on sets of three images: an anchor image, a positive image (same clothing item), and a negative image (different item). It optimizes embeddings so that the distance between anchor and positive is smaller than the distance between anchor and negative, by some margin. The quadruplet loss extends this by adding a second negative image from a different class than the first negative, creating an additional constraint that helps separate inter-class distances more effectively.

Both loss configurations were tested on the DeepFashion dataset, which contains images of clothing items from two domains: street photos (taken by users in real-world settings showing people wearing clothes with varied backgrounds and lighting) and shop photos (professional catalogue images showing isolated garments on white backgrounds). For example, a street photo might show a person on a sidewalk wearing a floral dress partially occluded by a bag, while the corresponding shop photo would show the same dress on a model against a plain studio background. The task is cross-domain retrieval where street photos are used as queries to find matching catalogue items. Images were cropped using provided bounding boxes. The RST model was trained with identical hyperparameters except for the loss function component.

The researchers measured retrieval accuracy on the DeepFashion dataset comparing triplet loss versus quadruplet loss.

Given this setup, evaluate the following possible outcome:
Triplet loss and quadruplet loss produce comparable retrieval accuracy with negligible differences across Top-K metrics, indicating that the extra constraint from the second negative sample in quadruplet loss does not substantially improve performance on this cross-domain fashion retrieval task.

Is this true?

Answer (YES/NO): YES